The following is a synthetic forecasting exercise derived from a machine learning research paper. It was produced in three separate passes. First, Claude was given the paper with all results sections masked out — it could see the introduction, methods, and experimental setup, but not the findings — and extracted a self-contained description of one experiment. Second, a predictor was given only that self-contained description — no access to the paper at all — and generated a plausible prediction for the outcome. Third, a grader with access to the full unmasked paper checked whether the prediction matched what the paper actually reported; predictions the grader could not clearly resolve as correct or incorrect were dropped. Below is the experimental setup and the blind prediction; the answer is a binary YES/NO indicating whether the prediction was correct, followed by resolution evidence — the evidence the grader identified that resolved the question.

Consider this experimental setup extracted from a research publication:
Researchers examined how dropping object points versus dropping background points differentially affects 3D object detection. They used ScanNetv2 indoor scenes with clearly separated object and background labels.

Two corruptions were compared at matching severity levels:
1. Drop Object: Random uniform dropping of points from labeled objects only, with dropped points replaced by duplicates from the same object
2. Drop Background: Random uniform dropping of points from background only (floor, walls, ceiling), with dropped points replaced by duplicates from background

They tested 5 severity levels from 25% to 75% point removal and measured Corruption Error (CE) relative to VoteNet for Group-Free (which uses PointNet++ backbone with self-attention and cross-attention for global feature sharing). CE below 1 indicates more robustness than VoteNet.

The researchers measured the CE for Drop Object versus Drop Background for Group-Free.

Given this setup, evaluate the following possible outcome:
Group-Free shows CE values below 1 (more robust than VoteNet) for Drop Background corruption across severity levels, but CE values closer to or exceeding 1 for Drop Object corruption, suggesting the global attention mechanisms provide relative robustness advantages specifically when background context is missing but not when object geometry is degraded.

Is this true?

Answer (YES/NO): NO